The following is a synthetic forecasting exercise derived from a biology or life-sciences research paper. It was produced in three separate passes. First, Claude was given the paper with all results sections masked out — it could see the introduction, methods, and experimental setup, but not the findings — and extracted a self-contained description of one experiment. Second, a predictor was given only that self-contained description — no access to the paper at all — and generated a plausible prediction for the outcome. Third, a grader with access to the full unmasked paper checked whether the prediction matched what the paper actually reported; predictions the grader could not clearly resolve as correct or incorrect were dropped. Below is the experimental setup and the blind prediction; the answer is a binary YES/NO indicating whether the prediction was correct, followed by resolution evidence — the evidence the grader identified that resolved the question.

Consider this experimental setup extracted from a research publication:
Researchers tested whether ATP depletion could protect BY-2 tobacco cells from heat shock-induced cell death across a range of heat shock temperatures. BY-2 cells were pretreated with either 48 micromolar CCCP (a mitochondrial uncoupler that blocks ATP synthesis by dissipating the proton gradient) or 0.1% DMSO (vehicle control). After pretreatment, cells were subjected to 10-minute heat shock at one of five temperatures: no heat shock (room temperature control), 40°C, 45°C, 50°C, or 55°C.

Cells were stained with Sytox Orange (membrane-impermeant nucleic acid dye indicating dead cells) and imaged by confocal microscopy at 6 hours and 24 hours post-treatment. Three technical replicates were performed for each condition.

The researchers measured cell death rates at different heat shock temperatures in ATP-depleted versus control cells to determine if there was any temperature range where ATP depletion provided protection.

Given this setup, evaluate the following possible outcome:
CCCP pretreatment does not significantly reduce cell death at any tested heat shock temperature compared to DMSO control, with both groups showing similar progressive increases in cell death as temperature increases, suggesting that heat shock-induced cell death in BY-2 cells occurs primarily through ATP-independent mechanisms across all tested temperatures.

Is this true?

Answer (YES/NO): YES